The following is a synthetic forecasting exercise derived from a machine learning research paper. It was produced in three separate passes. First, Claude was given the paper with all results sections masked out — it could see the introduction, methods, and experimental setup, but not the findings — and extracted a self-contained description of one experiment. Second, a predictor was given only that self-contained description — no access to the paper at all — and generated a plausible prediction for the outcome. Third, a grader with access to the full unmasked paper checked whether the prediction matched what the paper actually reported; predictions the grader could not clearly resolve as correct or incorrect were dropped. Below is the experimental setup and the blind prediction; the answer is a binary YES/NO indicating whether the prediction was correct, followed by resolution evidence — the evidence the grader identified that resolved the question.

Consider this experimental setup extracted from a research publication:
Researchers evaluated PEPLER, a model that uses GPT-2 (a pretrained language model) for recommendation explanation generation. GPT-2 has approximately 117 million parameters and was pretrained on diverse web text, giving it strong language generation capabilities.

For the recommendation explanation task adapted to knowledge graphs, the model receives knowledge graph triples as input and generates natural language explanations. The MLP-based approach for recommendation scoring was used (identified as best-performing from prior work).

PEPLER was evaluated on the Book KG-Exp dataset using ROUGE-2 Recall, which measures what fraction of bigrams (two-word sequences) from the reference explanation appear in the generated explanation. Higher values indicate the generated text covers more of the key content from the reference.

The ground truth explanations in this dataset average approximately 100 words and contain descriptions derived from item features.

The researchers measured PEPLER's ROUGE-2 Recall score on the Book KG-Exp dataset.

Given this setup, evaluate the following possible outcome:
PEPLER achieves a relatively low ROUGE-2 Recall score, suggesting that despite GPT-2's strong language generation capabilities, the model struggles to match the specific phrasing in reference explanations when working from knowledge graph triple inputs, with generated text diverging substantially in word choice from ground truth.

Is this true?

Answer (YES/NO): YES